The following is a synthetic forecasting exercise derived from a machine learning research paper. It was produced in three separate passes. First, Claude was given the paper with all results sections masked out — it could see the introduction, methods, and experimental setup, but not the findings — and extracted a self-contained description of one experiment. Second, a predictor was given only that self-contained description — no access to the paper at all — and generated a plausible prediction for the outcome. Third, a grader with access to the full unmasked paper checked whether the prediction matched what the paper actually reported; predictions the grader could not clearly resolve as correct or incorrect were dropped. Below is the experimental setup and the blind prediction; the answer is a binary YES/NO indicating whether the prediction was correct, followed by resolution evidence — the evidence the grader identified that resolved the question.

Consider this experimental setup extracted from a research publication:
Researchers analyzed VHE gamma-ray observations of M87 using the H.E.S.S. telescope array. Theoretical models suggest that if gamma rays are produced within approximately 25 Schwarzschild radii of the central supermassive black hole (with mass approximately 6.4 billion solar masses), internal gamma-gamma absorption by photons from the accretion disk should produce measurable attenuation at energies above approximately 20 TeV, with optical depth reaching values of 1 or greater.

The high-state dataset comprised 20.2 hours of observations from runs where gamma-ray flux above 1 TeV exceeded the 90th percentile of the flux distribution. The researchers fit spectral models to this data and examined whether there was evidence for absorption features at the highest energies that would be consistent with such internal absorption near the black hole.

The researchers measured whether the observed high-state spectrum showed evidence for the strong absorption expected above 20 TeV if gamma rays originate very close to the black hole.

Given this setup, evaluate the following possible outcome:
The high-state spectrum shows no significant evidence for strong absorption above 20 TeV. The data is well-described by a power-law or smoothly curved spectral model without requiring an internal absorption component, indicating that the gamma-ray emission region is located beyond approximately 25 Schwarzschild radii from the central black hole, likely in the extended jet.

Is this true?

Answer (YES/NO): NO